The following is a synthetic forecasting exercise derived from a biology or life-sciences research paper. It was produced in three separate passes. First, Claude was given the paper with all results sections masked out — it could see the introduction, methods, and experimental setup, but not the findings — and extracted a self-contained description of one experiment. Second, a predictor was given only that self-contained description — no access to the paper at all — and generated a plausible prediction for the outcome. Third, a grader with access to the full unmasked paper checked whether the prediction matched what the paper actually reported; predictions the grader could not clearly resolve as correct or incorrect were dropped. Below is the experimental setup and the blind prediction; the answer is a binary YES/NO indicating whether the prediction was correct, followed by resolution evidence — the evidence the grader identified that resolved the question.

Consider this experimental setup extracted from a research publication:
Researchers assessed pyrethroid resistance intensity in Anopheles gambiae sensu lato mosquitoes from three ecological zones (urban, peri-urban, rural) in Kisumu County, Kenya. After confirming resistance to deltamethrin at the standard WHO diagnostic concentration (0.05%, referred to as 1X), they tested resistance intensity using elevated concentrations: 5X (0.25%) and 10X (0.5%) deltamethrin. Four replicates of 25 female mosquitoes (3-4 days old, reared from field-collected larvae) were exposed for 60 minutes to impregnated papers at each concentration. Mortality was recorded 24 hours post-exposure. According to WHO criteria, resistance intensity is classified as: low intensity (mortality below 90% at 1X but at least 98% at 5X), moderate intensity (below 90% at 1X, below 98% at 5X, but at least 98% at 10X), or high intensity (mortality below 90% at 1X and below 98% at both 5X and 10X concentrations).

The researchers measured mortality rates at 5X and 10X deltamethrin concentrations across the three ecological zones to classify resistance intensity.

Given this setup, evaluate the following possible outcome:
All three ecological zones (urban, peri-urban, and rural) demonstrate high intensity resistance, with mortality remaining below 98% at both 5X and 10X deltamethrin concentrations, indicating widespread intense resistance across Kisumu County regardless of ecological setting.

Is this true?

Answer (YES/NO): NO